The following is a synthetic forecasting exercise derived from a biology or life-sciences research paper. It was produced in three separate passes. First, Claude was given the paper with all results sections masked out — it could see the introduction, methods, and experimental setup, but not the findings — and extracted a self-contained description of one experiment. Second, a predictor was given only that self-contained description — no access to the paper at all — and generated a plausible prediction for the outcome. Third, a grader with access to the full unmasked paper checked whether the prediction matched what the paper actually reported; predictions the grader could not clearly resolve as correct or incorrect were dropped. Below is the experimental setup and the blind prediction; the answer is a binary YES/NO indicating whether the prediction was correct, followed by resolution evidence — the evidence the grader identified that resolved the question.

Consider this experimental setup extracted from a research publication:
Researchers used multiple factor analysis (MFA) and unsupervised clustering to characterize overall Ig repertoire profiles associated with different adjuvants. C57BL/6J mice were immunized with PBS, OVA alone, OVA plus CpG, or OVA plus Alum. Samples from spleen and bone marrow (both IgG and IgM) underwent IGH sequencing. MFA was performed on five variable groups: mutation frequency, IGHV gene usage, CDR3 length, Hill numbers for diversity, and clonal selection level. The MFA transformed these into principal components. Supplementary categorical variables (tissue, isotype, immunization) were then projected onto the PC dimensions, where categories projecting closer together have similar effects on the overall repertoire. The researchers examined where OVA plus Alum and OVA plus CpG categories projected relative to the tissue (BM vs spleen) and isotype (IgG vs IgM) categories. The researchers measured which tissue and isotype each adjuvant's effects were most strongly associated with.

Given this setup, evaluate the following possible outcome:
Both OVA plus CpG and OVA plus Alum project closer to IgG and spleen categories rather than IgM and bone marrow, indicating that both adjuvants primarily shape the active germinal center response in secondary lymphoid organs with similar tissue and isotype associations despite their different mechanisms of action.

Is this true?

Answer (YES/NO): NO